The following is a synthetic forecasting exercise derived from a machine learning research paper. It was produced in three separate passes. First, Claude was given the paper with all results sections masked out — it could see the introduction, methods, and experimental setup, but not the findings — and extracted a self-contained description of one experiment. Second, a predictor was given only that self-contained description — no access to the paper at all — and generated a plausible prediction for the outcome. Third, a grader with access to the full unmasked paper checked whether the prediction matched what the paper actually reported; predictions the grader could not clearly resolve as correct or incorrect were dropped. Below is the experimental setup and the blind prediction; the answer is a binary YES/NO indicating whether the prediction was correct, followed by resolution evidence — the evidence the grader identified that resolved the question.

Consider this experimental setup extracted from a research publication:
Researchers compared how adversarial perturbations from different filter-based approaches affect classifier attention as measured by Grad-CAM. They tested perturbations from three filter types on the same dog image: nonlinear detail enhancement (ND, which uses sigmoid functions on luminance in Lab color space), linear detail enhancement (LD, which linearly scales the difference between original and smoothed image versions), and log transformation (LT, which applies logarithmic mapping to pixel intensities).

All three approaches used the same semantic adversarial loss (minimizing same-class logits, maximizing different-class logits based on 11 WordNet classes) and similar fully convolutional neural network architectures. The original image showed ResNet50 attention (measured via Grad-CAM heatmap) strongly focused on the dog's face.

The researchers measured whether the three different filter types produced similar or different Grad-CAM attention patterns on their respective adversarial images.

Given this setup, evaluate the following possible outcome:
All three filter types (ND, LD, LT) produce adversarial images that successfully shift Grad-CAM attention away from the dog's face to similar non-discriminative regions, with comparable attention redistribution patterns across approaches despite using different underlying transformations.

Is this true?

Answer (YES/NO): NO